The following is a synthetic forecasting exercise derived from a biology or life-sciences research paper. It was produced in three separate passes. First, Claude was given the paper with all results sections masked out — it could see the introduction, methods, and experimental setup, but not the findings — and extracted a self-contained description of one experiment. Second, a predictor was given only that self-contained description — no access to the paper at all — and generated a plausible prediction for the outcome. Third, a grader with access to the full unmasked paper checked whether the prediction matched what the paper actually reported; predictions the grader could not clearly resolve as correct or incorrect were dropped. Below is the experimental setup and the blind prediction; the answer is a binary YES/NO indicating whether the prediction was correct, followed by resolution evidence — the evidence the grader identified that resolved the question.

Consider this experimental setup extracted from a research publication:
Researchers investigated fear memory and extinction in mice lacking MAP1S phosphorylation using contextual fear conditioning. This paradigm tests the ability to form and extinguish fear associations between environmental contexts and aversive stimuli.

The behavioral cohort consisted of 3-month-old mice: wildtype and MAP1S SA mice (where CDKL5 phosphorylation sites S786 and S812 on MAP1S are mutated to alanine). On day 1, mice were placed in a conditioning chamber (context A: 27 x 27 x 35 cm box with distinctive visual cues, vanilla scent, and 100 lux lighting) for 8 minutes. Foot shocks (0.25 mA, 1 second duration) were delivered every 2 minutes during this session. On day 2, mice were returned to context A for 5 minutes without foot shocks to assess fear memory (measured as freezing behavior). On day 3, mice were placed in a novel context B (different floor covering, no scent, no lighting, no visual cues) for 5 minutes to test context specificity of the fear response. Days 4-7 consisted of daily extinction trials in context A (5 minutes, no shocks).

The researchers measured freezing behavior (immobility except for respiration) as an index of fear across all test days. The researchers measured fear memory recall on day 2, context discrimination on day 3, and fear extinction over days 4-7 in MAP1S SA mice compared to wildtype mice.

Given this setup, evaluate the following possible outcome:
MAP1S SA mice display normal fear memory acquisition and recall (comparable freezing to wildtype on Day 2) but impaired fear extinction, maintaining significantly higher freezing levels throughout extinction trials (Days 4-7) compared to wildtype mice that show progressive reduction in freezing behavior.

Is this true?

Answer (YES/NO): NO